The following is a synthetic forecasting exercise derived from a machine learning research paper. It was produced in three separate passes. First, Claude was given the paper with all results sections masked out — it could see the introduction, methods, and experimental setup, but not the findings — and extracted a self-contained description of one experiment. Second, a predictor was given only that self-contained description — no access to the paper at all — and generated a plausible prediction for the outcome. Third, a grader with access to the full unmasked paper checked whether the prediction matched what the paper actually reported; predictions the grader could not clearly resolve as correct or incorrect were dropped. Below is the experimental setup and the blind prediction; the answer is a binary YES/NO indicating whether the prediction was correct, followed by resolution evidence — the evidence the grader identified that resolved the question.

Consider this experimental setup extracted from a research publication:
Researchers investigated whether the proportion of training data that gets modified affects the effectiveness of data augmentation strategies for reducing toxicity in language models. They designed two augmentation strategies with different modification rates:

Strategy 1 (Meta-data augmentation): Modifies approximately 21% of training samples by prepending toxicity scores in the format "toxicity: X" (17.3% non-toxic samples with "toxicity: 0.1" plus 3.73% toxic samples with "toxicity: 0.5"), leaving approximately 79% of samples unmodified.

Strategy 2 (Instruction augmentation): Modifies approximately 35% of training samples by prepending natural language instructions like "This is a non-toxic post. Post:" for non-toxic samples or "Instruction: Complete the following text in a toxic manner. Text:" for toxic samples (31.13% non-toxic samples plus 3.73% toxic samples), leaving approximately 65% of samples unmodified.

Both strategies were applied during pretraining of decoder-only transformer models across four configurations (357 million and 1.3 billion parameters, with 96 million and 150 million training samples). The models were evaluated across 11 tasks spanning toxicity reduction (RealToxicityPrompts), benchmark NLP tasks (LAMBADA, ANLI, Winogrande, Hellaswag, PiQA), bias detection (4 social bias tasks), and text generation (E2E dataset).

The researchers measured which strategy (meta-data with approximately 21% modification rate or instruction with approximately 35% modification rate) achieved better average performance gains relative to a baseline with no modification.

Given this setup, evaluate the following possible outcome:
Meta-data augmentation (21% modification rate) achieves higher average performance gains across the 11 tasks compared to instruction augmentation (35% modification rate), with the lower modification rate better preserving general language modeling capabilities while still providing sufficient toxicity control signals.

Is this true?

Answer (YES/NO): NO